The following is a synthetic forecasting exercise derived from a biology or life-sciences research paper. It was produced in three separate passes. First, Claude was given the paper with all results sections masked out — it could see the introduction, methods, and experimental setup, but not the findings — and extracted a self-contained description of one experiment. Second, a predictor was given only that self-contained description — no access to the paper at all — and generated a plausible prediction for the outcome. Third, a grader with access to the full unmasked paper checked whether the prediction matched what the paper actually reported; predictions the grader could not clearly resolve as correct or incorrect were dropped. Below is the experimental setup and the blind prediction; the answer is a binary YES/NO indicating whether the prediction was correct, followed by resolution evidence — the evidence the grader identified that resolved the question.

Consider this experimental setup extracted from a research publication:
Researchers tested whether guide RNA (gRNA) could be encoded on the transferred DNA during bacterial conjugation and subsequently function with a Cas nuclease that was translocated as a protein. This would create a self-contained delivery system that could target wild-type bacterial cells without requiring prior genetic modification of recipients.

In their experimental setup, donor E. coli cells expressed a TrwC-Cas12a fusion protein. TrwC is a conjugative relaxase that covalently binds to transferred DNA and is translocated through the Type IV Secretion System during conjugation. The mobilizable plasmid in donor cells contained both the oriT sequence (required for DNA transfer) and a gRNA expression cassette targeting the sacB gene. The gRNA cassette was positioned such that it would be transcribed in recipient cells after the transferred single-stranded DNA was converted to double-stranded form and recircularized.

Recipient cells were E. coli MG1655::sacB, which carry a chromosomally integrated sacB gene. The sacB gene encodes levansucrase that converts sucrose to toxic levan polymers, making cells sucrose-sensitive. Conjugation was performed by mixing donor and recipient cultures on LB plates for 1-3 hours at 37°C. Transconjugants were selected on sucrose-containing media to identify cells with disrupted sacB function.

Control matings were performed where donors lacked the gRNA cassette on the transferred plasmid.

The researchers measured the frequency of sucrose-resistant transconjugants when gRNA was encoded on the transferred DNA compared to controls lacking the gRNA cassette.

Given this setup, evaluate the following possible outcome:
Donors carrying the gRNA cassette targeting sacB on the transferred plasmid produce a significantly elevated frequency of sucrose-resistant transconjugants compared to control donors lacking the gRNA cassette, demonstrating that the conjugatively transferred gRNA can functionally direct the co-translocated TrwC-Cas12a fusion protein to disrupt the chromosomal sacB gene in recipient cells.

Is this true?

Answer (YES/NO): NO